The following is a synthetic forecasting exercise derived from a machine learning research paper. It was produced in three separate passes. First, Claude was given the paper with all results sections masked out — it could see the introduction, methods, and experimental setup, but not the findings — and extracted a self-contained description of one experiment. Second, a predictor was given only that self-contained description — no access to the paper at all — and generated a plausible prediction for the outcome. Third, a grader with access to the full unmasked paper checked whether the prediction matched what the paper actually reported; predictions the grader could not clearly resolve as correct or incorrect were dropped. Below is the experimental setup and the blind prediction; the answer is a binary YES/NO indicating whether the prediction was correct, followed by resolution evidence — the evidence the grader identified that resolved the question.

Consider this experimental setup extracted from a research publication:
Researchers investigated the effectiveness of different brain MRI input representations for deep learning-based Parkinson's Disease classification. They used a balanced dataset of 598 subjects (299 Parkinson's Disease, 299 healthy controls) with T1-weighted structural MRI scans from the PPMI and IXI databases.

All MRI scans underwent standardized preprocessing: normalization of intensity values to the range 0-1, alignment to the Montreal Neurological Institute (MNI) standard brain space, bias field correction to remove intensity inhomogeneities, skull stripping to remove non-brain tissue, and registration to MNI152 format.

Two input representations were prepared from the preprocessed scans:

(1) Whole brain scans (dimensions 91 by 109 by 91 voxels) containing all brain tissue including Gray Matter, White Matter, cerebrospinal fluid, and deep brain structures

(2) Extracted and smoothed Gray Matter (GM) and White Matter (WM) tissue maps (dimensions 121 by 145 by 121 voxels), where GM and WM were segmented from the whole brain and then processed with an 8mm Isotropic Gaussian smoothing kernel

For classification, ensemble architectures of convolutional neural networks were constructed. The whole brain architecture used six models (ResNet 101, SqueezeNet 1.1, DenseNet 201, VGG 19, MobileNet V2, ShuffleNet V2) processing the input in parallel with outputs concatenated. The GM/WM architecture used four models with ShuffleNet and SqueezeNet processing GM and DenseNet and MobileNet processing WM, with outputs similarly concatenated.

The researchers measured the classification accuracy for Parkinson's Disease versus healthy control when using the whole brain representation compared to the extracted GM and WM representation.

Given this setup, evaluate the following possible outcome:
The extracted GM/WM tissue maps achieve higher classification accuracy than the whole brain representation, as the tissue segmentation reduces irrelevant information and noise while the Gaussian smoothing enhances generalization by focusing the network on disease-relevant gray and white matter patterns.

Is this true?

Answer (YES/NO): YES